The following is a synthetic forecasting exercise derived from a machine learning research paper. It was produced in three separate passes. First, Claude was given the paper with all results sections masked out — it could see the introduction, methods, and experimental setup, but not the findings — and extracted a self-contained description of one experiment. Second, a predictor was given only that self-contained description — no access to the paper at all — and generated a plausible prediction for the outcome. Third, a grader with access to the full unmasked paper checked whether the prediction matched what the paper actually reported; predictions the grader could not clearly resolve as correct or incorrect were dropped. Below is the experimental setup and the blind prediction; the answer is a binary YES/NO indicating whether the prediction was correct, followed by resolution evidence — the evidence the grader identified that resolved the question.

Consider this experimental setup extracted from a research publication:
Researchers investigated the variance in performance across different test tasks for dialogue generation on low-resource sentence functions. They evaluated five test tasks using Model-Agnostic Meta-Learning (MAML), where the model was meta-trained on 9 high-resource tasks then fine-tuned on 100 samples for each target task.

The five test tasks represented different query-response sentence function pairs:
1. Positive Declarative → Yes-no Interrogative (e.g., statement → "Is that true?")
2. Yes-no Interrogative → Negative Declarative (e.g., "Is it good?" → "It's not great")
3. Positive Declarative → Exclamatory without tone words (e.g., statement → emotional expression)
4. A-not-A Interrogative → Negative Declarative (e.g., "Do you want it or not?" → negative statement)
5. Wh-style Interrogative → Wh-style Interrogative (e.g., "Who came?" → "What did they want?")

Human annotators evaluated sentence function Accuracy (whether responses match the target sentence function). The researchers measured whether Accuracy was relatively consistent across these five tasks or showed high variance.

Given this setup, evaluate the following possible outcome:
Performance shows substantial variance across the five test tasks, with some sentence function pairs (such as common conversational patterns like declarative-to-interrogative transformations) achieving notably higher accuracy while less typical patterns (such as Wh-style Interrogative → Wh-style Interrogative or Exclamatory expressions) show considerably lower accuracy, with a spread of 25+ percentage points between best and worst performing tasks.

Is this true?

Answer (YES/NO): NO